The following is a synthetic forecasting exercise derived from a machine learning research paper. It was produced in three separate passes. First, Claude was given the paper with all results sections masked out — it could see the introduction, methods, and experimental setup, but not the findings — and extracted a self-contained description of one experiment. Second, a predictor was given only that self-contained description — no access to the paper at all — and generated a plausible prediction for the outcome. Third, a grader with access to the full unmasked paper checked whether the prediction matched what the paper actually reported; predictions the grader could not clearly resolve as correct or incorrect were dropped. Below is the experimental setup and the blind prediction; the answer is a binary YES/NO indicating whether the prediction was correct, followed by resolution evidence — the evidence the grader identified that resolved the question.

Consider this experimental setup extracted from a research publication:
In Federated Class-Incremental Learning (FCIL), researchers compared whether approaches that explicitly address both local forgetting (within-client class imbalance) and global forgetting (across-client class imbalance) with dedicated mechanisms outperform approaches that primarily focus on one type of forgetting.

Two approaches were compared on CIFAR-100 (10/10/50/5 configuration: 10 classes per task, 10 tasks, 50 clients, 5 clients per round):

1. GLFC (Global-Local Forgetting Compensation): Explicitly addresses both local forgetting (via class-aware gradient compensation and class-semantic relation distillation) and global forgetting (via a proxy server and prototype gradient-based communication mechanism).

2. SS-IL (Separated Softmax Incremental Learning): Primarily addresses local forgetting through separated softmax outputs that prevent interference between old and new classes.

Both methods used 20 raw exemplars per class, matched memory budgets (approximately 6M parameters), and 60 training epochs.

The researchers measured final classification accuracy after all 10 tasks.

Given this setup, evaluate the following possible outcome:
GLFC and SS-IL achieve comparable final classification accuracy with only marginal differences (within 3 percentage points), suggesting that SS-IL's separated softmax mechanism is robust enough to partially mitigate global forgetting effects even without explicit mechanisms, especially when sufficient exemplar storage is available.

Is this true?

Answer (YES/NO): NO